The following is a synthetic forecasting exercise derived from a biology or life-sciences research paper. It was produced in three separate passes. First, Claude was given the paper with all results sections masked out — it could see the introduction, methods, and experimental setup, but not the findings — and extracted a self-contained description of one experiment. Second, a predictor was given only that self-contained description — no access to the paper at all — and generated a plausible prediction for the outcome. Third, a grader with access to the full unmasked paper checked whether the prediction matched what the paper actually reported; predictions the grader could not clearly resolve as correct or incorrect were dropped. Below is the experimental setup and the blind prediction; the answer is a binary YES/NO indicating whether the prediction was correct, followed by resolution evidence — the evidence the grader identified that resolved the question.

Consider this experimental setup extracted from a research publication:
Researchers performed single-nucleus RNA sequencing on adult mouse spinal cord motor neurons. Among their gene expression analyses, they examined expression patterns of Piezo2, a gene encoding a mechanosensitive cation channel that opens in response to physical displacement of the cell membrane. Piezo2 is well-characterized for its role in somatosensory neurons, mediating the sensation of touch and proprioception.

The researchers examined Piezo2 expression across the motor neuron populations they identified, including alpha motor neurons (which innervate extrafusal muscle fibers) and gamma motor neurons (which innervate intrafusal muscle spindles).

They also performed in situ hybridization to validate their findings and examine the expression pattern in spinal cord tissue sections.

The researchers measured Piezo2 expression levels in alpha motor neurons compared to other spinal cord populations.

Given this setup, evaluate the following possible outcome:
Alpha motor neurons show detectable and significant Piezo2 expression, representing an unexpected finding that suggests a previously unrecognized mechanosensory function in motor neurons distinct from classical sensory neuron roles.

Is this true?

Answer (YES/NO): YES